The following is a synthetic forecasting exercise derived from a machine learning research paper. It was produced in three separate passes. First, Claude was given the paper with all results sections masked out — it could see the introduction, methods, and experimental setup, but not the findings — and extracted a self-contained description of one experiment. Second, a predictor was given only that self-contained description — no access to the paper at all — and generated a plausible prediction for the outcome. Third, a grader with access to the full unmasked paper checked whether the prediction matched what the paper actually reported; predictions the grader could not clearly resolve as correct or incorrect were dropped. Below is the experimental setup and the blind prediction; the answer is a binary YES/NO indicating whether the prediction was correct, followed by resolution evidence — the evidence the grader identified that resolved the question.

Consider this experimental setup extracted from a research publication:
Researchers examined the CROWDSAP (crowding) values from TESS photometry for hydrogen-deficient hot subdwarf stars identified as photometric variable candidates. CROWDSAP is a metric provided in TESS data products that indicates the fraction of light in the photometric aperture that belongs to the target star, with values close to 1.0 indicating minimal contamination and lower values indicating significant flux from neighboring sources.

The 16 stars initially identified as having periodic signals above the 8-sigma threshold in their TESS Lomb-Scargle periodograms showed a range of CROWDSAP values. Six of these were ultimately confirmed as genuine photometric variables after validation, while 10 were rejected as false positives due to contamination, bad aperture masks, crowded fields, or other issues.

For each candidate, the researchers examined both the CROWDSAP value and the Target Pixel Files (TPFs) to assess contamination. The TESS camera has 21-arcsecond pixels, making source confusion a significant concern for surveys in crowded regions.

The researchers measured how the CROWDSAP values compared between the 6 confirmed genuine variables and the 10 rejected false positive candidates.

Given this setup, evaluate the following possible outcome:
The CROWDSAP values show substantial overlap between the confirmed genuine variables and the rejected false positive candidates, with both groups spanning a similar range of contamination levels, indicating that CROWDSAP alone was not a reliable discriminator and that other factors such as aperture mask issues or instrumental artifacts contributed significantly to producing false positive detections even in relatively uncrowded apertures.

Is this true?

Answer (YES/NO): NO